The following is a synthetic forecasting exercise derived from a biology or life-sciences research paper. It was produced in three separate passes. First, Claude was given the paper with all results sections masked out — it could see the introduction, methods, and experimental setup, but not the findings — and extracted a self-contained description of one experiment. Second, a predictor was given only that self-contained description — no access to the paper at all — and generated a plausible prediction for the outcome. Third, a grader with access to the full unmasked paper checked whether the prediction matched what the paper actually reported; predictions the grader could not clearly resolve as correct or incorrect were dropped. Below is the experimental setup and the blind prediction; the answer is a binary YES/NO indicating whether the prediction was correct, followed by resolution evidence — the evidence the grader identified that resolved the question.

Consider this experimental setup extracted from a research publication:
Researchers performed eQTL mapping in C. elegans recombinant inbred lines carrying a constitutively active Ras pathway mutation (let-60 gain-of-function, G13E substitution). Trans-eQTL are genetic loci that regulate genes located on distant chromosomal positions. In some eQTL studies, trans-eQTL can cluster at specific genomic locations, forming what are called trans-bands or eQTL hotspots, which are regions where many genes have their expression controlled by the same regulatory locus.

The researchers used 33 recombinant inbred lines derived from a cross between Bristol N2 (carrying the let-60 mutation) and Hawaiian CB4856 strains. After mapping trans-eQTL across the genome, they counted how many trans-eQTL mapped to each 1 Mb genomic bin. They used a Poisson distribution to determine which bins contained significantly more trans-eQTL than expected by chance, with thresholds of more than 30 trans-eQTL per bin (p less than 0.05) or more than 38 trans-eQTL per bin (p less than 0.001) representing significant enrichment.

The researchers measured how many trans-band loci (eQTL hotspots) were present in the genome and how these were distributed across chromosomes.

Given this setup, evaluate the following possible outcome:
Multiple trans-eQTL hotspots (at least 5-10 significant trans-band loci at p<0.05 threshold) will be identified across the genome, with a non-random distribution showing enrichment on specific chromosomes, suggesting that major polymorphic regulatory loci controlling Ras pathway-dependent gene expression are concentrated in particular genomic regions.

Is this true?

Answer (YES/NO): YES